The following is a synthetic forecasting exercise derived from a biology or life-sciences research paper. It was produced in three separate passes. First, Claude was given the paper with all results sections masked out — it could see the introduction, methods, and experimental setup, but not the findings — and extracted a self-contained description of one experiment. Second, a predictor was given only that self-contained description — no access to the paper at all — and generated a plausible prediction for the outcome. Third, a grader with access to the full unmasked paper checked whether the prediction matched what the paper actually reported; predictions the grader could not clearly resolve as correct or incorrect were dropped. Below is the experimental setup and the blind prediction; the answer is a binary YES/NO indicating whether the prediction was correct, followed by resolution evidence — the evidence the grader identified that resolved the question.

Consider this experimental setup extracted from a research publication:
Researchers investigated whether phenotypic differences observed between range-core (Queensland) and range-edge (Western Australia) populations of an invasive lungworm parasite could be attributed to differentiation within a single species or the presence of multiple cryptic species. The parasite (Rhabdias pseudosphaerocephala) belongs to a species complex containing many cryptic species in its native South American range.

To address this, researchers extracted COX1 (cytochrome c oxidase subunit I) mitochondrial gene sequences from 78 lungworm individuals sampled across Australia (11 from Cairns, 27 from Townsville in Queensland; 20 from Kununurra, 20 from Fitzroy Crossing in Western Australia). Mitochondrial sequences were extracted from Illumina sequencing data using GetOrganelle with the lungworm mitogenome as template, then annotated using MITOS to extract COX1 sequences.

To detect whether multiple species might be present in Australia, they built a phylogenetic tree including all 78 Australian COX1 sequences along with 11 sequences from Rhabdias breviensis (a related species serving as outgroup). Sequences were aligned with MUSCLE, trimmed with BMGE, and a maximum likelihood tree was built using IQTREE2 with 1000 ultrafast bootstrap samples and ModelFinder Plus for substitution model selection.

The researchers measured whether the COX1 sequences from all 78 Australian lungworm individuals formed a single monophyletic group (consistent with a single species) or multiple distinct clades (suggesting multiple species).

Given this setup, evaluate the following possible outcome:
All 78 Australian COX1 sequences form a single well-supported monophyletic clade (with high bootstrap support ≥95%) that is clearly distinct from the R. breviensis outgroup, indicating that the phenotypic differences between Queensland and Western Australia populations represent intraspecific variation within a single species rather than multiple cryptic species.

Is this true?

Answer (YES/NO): YES